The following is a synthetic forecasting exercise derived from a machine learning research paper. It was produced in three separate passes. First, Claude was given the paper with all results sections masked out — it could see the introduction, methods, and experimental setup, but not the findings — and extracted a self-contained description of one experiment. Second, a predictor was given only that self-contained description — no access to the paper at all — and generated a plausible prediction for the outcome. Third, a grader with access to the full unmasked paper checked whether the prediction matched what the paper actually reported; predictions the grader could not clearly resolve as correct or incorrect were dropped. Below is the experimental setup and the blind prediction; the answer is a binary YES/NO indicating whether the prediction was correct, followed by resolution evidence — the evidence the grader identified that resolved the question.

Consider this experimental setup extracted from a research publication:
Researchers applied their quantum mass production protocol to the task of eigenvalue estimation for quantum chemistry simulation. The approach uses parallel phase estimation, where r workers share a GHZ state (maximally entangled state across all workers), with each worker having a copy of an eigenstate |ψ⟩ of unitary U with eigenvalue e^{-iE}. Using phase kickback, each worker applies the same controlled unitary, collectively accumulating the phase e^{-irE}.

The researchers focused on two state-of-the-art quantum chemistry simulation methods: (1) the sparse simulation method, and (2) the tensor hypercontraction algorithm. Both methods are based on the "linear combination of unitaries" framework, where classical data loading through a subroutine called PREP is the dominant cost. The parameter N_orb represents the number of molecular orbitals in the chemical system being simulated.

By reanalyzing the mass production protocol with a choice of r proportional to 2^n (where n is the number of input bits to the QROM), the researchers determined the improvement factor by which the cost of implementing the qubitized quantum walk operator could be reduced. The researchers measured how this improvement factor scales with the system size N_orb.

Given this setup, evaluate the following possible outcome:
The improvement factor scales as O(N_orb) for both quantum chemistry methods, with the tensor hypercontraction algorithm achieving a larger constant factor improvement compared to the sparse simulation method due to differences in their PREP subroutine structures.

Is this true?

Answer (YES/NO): NO